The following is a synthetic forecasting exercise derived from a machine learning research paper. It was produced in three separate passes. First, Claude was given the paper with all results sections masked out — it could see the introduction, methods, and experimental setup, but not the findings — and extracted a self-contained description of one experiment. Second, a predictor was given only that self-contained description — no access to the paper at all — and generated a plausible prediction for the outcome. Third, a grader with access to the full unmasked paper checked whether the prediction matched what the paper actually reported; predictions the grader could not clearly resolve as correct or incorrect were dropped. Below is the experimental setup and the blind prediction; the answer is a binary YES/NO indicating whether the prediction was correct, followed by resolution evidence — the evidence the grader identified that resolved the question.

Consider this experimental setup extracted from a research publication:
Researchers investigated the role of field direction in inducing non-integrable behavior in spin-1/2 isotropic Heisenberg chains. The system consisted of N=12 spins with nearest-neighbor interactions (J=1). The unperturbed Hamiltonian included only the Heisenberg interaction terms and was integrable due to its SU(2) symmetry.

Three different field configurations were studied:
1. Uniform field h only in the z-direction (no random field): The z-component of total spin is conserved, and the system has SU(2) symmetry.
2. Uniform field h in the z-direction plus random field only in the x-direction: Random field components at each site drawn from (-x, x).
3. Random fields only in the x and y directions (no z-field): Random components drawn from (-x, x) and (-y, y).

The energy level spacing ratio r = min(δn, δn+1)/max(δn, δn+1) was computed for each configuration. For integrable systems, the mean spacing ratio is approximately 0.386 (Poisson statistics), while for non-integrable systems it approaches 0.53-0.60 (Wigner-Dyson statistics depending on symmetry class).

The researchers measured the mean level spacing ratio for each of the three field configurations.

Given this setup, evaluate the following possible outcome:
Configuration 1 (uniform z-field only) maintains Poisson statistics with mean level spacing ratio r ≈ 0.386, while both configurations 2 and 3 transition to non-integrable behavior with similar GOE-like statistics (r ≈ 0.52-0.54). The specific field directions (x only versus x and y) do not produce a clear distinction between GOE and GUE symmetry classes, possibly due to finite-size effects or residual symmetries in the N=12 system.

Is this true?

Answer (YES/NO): NO